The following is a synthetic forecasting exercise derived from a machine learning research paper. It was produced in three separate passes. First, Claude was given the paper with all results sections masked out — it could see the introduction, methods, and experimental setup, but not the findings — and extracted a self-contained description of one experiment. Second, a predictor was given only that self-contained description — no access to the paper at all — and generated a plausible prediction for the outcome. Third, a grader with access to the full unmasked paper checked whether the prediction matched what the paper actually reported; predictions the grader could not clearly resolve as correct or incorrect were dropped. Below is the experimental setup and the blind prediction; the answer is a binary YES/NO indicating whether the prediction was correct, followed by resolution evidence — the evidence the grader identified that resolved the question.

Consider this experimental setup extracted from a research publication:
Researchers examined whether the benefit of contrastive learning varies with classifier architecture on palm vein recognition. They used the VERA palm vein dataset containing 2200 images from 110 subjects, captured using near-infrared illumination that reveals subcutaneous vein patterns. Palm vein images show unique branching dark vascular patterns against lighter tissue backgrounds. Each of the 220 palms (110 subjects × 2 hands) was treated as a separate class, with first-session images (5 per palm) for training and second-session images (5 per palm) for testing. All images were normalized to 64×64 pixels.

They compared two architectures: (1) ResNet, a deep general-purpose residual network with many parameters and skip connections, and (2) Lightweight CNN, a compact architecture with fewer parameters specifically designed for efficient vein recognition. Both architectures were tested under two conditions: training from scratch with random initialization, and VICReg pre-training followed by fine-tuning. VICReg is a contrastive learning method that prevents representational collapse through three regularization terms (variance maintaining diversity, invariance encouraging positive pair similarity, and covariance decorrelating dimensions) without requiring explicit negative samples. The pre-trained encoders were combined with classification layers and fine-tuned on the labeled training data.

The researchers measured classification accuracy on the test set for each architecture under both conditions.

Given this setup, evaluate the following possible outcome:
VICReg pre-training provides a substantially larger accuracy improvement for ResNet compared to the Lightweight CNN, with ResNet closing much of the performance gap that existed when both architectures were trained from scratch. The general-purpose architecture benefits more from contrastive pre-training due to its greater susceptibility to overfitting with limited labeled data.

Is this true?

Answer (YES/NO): YES